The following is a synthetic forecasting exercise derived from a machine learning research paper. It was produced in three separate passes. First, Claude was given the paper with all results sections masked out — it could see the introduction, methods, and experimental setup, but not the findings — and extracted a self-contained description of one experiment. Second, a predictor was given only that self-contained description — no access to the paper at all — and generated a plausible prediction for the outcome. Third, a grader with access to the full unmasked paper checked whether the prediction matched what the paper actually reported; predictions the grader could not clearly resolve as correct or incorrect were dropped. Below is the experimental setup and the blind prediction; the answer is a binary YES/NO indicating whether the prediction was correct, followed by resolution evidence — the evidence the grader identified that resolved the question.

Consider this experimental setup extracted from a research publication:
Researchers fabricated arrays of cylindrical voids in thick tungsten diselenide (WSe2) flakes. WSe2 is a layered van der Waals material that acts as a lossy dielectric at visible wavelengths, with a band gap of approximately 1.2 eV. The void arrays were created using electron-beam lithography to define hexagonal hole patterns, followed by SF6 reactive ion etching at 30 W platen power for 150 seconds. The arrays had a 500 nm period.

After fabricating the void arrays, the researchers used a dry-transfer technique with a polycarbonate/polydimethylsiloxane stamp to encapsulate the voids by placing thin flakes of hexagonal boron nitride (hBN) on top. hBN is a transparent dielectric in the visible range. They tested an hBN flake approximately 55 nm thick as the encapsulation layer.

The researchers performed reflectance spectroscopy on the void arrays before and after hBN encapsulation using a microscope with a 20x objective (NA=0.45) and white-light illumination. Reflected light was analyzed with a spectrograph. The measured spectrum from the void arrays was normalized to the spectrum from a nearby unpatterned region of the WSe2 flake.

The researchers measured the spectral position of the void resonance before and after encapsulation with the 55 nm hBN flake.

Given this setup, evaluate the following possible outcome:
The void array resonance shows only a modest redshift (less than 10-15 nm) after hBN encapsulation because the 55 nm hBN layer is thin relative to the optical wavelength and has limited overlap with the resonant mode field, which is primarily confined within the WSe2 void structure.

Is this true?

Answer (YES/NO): NO